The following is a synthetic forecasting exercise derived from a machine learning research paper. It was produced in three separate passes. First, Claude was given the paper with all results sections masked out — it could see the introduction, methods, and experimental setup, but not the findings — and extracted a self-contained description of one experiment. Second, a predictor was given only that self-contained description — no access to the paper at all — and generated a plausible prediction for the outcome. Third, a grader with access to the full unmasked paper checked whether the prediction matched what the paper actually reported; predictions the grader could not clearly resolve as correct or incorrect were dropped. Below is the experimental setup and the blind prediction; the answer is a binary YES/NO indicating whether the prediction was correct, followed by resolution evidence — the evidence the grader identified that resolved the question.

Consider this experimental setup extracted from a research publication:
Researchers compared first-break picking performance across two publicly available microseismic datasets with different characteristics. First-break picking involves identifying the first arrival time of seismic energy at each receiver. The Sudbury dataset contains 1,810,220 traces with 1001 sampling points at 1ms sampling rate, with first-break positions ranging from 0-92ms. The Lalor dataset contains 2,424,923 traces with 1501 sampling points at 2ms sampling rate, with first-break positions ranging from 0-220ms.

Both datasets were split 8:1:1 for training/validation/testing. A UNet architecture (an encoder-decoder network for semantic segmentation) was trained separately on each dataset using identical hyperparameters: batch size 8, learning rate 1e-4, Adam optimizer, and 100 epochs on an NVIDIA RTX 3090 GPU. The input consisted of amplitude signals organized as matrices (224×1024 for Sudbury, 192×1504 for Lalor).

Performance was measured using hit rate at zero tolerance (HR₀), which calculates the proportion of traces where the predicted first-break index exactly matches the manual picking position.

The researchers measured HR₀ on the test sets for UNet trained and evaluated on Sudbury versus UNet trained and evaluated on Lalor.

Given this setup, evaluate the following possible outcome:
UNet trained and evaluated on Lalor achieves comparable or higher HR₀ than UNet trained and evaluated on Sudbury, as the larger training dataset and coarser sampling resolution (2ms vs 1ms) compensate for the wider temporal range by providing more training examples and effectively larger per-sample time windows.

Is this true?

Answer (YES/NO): YES